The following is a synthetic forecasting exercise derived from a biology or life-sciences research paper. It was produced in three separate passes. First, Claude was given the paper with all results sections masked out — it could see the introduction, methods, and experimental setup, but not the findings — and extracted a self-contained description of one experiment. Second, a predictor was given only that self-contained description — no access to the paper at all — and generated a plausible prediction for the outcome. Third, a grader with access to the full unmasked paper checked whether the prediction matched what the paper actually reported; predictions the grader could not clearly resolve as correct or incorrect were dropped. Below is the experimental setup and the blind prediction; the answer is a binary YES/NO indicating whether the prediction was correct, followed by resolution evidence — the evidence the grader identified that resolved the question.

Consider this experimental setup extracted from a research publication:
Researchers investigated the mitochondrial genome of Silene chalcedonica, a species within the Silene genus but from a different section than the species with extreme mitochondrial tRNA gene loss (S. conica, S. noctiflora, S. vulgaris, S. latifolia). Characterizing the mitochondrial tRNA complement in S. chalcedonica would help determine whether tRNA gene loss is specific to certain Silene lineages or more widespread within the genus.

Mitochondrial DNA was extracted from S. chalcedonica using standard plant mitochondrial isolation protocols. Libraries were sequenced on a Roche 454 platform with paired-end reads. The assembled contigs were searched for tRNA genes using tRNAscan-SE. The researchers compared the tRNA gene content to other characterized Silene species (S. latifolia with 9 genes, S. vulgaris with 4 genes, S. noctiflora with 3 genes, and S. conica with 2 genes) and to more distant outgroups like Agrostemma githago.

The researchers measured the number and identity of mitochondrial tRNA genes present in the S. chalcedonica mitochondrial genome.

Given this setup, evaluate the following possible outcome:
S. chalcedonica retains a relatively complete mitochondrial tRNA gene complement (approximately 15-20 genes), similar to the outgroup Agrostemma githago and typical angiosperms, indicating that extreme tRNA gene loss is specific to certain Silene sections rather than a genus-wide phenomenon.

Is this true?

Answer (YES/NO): NO